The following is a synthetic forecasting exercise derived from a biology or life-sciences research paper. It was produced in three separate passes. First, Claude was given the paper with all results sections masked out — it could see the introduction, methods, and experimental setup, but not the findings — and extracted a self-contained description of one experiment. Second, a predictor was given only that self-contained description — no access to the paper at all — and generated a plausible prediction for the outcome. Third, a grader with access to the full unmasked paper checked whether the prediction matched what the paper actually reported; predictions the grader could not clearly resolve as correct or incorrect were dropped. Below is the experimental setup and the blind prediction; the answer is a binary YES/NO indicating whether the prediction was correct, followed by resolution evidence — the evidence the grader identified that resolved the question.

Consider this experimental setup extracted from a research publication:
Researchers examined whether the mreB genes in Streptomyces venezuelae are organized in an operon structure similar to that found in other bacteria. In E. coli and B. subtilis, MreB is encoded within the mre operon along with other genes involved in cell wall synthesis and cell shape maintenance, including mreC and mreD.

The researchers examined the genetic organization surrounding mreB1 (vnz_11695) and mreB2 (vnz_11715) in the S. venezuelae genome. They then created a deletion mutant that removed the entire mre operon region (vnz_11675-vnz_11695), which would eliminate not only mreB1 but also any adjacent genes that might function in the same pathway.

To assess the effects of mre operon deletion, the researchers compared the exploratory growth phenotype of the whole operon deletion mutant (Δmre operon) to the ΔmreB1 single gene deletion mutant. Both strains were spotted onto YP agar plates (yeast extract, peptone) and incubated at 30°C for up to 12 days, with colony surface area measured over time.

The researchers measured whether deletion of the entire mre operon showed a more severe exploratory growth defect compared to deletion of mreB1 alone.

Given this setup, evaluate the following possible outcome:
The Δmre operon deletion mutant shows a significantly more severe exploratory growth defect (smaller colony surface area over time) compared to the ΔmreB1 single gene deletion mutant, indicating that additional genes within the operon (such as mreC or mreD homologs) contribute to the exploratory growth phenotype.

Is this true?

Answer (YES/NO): NO